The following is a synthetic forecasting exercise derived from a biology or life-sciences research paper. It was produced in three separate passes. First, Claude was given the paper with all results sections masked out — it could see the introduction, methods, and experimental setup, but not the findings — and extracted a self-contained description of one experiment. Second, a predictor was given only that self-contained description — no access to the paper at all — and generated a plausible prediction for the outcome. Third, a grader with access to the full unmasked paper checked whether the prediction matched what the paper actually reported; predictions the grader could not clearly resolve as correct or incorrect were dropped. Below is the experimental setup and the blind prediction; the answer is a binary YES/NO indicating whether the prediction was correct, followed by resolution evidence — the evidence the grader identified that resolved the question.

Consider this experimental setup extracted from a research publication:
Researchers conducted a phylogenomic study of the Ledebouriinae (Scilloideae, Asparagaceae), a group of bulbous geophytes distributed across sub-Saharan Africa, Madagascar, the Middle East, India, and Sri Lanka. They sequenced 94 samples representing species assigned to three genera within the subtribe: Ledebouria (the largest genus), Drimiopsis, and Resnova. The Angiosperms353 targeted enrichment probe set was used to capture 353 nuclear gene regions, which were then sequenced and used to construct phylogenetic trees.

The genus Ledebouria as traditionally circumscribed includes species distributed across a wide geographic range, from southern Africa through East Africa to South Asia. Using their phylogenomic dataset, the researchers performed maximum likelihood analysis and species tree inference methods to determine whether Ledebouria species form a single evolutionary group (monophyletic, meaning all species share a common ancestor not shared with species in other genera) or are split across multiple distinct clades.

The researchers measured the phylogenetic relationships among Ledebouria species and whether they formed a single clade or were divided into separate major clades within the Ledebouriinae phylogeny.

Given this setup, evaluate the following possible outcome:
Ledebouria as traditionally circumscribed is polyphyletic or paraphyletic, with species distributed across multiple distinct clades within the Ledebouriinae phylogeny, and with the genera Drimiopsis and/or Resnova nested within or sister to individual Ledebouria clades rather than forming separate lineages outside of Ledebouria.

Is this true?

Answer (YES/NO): YES